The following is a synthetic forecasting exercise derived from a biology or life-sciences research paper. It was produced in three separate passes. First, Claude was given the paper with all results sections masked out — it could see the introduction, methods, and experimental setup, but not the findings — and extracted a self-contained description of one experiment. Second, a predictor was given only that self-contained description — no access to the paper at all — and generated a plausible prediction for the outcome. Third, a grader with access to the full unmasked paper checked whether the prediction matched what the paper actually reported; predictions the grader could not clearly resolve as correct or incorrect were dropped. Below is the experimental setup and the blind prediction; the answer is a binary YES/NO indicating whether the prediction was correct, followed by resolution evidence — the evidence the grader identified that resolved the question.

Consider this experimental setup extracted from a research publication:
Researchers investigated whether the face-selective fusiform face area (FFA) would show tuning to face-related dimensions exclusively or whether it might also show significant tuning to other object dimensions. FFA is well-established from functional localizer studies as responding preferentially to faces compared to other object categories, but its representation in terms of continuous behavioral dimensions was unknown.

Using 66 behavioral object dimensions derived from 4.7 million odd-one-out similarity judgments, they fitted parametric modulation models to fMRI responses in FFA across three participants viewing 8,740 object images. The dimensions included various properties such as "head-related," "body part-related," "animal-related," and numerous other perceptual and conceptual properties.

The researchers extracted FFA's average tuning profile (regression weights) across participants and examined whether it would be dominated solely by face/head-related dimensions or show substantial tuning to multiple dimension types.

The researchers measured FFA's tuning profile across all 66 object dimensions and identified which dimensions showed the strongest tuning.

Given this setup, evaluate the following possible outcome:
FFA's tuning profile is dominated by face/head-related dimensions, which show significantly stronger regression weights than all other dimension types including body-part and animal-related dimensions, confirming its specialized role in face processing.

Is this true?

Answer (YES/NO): NO